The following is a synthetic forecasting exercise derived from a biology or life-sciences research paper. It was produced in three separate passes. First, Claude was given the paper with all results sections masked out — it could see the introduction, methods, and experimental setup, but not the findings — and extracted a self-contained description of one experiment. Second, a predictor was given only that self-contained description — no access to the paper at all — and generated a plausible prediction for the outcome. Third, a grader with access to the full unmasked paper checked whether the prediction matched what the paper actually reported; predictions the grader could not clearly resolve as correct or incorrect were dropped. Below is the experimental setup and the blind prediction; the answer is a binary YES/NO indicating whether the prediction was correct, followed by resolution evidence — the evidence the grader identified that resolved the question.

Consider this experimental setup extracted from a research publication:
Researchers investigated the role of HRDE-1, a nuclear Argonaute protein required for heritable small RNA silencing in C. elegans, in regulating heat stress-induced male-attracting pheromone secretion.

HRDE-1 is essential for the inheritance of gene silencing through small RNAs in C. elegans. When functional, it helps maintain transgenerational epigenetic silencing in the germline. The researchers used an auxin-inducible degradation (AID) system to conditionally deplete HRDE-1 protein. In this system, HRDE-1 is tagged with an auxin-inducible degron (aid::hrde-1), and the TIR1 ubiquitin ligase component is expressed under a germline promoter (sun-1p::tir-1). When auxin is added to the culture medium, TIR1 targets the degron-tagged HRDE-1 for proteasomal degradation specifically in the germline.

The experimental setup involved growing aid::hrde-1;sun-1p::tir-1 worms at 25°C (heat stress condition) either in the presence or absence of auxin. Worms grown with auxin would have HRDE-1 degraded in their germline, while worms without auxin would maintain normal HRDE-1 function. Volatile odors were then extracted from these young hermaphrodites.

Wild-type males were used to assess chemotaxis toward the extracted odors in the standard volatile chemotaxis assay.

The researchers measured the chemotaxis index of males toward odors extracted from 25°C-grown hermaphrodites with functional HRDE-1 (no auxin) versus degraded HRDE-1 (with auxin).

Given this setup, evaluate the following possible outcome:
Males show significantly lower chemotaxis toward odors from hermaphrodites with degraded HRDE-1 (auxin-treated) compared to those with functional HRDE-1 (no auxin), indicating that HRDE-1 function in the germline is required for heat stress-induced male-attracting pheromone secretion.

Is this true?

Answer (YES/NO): NO